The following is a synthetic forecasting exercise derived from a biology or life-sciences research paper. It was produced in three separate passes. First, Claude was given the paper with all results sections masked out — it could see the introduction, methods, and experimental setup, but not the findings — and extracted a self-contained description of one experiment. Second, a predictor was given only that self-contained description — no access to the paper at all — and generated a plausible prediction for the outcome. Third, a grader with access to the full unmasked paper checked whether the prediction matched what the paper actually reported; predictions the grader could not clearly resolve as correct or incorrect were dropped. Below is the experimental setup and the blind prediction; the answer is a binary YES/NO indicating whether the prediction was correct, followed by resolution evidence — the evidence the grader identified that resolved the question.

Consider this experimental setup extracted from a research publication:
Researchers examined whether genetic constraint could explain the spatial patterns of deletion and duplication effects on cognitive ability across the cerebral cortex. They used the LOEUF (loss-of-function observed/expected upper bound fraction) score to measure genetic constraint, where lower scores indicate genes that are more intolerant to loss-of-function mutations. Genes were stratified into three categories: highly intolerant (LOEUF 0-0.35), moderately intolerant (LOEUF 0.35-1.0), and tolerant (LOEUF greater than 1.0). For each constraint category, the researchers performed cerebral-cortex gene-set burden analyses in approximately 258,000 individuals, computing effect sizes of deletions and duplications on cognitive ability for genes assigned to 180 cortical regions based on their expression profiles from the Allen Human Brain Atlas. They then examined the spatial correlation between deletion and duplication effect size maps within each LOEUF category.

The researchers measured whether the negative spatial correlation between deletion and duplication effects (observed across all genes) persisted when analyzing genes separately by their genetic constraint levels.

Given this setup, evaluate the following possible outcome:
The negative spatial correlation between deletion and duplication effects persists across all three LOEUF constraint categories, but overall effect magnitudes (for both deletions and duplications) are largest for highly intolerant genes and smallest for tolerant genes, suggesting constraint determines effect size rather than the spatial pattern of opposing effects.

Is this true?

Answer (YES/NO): YES